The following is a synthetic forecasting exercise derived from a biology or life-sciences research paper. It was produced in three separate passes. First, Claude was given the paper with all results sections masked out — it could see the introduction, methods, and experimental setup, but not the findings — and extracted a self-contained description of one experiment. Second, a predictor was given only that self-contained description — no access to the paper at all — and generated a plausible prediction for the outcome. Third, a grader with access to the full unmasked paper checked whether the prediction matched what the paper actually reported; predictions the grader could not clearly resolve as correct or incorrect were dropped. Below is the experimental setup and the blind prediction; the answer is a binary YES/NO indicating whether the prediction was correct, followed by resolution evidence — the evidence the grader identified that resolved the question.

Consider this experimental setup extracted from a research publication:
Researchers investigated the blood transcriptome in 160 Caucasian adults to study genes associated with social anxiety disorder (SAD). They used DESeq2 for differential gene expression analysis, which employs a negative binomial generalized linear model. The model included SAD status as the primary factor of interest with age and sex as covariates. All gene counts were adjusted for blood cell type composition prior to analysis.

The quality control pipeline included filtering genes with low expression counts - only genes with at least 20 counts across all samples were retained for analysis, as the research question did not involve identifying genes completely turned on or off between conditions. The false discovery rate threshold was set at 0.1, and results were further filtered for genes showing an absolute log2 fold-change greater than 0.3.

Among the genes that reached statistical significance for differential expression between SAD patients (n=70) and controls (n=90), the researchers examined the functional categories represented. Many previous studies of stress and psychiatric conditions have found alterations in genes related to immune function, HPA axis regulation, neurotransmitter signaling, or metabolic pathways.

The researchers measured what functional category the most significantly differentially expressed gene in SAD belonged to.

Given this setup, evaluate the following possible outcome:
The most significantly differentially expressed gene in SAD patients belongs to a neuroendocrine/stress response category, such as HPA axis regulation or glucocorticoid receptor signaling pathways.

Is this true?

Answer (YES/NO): NO